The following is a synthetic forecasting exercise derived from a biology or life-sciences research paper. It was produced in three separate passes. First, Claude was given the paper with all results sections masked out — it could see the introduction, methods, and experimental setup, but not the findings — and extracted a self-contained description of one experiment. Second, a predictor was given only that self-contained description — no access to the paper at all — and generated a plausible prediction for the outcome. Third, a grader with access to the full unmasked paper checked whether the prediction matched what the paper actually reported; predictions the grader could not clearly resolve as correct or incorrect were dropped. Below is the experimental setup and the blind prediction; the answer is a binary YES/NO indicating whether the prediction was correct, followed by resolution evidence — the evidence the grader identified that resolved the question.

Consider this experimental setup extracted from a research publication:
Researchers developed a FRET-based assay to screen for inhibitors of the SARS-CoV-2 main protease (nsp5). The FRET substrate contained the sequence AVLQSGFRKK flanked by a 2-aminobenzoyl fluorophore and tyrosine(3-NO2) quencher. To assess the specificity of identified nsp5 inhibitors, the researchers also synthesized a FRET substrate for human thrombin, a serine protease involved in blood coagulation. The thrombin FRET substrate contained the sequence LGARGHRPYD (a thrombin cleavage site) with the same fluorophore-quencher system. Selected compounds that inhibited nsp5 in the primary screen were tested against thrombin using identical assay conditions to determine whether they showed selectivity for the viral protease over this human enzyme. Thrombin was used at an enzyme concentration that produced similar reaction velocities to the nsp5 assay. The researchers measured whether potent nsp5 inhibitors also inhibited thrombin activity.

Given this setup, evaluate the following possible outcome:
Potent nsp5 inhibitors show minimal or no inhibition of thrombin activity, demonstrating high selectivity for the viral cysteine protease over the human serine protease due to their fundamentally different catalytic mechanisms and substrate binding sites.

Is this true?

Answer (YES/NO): YES